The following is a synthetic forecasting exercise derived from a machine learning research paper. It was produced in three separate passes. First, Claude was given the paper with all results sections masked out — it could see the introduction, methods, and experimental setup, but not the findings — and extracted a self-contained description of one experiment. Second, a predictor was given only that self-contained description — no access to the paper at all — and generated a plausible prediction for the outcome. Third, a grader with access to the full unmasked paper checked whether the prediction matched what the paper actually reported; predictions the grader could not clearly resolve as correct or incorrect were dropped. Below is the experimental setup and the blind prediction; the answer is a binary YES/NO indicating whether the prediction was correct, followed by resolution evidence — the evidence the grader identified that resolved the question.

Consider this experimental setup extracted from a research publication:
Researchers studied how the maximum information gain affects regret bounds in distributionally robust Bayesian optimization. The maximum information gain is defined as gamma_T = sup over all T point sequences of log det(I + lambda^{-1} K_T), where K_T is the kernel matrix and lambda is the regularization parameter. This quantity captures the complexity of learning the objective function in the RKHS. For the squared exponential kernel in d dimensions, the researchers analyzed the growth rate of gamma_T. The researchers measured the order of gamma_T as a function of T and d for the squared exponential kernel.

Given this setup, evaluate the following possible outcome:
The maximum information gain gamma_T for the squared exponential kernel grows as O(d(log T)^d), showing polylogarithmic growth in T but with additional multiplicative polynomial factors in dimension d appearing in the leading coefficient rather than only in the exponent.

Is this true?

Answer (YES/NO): NO